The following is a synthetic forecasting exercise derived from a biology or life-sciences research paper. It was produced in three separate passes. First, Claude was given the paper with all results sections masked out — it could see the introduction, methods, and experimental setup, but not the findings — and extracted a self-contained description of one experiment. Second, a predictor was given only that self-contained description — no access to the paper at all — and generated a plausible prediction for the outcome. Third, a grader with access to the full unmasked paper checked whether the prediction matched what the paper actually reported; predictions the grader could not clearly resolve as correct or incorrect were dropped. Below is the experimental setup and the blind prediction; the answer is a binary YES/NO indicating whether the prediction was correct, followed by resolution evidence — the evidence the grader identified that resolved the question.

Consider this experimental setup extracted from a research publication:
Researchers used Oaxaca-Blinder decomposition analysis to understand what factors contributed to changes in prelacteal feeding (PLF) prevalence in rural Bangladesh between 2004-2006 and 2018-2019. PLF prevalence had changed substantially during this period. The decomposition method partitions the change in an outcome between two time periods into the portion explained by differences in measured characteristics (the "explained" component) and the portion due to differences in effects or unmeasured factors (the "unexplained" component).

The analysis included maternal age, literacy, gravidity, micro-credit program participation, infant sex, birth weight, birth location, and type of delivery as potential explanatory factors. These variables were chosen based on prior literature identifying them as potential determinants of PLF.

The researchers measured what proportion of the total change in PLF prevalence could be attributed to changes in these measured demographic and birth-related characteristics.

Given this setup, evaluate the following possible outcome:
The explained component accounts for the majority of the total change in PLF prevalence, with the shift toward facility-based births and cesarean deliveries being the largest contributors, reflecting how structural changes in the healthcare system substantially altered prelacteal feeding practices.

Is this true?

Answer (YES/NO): NO